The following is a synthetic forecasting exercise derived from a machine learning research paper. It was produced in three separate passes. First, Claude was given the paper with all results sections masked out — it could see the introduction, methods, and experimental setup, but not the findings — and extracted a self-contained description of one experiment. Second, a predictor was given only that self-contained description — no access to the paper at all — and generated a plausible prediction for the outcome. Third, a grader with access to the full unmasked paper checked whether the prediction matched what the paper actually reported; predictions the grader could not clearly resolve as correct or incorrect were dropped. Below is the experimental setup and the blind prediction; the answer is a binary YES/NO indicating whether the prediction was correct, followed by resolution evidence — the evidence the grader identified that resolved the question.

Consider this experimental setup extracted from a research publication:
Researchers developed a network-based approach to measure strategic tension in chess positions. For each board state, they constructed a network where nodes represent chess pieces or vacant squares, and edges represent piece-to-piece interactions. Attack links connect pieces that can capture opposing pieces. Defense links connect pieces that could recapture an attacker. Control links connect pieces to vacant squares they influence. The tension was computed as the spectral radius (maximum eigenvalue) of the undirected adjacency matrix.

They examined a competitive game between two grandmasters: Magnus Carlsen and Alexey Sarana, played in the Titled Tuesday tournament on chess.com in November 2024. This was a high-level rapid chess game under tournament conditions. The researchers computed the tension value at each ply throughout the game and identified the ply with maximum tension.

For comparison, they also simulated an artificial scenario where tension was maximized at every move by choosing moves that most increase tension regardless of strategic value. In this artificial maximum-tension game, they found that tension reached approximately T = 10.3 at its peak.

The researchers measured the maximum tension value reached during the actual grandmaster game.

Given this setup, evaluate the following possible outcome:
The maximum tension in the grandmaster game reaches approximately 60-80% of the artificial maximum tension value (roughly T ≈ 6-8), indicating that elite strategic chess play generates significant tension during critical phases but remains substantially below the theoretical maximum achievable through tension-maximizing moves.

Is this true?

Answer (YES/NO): YES